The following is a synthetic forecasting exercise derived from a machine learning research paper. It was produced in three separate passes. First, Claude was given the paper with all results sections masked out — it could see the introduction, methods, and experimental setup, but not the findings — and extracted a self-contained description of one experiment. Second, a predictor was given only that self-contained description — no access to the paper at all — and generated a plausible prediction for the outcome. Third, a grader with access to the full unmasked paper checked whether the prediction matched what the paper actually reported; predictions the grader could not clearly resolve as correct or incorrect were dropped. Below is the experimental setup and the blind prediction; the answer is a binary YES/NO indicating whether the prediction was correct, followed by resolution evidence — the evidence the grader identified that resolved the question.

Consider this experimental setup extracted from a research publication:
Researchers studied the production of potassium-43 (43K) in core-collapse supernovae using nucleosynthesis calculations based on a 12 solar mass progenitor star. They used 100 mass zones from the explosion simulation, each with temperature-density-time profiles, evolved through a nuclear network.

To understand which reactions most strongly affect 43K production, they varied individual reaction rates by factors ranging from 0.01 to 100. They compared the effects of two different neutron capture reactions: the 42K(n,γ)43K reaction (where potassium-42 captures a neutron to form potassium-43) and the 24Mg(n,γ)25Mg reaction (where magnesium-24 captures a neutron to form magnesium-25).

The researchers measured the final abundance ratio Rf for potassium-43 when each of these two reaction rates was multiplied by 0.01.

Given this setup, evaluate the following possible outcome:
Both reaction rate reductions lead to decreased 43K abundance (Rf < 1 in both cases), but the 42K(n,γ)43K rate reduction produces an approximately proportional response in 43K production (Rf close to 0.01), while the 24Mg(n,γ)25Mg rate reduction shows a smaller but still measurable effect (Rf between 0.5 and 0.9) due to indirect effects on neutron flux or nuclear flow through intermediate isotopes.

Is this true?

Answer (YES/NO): NO